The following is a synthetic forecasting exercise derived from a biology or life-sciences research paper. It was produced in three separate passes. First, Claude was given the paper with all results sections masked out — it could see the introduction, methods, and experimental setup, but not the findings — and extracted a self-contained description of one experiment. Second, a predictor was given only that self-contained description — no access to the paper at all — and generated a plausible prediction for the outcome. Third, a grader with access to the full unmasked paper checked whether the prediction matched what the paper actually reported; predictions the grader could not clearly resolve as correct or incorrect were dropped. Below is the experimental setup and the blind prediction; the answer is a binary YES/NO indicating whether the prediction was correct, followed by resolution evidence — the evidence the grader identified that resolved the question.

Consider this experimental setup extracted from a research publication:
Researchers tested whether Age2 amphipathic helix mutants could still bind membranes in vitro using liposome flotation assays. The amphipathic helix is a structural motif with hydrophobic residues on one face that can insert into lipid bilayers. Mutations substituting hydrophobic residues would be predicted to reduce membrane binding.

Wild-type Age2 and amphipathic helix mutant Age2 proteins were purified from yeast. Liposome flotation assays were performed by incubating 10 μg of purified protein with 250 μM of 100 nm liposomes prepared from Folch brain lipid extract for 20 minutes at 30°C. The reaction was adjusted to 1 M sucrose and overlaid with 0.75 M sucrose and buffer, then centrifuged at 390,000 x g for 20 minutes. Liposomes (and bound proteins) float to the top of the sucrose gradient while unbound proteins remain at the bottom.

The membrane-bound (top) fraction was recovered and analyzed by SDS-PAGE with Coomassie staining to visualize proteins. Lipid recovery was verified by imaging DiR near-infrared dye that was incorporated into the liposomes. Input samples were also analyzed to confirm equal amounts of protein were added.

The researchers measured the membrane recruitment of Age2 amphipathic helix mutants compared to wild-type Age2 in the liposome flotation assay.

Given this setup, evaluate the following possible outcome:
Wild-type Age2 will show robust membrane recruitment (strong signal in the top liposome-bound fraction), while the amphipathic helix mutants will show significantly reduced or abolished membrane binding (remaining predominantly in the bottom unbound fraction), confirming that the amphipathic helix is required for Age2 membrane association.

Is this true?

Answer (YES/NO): YES